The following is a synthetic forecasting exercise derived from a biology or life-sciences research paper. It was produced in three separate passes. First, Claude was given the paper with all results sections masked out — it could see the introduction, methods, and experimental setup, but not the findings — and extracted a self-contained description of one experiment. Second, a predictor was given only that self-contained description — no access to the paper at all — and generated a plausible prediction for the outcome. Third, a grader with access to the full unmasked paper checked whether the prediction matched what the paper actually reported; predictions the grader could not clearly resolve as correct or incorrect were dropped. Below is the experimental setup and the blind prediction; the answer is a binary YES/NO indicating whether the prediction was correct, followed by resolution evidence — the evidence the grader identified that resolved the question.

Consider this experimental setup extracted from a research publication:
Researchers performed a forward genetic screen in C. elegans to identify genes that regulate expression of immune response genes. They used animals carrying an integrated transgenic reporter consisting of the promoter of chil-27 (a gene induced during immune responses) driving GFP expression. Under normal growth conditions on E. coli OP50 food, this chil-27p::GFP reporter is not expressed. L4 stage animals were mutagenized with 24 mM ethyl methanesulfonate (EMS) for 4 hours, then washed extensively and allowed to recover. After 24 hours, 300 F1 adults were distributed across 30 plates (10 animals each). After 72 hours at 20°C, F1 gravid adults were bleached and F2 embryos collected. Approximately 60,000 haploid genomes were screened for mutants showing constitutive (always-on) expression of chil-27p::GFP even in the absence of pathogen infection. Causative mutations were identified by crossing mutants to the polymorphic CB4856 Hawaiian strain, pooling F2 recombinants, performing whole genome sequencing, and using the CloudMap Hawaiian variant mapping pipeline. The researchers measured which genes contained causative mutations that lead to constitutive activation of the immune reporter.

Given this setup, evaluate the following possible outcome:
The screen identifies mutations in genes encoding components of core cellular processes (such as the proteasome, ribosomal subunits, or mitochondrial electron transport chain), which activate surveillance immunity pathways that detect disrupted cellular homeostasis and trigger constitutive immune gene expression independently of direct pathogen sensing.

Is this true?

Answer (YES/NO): NO